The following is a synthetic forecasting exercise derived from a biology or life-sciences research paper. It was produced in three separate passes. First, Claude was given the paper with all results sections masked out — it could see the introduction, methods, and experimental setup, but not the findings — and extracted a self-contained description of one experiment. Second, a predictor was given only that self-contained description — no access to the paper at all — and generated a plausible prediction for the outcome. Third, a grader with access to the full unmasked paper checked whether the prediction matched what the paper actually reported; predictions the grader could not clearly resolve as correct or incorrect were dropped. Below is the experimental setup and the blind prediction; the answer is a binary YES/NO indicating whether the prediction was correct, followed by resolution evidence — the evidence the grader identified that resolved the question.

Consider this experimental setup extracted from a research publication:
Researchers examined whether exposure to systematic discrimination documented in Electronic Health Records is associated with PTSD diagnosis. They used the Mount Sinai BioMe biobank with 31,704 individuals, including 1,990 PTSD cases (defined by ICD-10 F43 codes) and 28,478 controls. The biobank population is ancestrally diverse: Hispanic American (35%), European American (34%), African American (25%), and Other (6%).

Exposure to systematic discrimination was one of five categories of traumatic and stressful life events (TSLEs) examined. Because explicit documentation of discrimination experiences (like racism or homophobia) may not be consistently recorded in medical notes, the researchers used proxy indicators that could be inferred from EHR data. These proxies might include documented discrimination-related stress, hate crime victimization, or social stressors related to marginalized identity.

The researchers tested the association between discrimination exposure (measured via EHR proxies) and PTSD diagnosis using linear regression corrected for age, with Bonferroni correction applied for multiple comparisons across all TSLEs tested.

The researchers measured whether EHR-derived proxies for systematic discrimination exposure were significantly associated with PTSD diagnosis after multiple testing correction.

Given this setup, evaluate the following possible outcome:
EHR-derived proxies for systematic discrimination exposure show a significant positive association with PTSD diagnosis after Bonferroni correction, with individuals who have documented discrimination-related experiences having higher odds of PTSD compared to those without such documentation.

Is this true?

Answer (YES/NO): YES